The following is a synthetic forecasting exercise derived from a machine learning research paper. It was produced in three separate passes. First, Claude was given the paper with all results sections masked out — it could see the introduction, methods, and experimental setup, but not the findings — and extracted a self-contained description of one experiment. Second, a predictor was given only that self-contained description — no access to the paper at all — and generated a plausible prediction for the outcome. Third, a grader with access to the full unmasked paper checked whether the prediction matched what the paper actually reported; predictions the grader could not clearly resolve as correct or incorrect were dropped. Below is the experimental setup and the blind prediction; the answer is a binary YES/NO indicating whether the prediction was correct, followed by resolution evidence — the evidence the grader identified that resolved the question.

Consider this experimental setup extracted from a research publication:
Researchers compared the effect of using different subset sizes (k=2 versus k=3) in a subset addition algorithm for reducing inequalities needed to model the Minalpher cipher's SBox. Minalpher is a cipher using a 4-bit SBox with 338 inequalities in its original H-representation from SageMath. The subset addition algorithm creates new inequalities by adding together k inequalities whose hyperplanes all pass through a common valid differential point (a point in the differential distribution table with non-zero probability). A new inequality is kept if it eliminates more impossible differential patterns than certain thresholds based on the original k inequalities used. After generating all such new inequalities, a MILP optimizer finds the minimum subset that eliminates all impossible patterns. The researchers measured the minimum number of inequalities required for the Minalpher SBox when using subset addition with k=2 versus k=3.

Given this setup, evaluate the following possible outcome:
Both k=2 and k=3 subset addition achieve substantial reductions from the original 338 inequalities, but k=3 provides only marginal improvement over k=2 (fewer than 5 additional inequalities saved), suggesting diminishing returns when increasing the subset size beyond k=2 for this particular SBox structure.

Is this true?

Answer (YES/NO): YES